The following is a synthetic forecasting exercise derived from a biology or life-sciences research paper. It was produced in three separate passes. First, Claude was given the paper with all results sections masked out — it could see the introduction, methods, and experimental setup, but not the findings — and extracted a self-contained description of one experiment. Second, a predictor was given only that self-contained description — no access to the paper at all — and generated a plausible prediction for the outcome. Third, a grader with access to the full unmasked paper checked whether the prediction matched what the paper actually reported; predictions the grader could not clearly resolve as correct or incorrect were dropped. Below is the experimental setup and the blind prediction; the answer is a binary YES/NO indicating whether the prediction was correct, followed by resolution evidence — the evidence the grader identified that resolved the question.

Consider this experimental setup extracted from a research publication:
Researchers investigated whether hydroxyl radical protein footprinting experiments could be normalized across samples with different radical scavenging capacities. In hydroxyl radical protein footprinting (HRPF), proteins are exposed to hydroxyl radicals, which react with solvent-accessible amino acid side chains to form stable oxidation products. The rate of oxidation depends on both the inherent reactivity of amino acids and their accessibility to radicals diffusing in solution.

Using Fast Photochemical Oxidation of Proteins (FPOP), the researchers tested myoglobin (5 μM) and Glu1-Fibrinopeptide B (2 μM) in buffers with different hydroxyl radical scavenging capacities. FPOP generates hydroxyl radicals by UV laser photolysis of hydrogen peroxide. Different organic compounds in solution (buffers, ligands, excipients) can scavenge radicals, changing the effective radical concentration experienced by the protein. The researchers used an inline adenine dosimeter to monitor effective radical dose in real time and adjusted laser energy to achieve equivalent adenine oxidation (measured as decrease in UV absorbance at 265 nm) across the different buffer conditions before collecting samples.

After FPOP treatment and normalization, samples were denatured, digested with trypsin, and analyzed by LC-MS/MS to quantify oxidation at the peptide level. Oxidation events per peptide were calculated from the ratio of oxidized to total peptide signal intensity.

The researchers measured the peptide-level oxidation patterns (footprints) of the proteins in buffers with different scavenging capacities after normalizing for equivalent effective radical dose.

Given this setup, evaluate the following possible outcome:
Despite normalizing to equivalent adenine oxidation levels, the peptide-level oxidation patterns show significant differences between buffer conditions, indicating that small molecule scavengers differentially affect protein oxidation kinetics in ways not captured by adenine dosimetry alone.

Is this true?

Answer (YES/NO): NO